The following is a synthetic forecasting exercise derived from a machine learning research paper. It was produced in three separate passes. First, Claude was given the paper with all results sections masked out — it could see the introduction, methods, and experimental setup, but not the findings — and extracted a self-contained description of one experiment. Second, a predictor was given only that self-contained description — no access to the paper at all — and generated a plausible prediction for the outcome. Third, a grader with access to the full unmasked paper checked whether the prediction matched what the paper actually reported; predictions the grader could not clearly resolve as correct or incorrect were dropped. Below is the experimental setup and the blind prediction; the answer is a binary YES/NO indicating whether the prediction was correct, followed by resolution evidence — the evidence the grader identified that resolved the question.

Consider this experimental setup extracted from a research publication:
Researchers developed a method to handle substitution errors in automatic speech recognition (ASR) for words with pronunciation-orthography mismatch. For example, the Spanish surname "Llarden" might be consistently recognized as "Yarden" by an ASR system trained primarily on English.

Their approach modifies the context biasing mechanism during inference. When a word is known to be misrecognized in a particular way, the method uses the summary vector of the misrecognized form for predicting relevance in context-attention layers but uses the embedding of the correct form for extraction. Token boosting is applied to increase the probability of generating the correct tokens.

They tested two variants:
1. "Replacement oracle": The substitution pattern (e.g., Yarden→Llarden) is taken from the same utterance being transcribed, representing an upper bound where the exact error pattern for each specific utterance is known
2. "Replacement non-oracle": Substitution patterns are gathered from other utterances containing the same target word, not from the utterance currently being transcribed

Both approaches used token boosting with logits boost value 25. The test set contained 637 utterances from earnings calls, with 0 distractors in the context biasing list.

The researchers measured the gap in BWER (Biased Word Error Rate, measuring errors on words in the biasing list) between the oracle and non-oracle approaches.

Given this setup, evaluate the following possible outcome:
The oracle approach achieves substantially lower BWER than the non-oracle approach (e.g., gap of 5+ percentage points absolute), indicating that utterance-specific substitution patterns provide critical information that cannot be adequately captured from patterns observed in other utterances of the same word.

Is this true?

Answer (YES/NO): NO